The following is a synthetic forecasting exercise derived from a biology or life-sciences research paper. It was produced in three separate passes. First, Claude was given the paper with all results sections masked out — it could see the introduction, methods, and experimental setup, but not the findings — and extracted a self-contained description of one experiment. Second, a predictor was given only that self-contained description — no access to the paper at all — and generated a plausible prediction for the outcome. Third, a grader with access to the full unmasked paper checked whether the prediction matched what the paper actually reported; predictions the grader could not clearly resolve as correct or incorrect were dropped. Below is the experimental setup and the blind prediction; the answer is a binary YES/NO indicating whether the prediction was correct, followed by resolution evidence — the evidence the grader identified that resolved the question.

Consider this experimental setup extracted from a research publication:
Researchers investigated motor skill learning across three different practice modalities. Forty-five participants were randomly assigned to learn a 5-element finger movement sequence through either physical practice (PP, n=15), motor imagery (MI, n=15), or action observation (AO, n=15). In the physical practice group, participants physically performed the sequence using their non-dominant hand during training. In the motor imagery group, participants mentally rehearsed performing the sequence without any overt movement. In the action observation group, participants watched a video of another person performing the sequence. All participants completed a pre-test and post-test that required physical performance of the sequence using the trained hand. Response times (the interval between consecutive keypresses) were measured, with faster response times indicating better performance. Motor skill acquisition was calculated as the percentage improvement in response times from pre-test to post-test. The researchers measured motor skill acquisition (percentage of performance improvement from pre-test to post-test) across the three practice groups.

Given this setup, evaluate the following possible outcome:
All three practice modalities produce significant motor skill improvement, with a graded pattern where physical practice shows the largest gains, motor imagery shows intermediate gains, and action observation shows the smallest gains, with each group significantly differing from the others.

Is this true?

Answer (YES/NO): NO